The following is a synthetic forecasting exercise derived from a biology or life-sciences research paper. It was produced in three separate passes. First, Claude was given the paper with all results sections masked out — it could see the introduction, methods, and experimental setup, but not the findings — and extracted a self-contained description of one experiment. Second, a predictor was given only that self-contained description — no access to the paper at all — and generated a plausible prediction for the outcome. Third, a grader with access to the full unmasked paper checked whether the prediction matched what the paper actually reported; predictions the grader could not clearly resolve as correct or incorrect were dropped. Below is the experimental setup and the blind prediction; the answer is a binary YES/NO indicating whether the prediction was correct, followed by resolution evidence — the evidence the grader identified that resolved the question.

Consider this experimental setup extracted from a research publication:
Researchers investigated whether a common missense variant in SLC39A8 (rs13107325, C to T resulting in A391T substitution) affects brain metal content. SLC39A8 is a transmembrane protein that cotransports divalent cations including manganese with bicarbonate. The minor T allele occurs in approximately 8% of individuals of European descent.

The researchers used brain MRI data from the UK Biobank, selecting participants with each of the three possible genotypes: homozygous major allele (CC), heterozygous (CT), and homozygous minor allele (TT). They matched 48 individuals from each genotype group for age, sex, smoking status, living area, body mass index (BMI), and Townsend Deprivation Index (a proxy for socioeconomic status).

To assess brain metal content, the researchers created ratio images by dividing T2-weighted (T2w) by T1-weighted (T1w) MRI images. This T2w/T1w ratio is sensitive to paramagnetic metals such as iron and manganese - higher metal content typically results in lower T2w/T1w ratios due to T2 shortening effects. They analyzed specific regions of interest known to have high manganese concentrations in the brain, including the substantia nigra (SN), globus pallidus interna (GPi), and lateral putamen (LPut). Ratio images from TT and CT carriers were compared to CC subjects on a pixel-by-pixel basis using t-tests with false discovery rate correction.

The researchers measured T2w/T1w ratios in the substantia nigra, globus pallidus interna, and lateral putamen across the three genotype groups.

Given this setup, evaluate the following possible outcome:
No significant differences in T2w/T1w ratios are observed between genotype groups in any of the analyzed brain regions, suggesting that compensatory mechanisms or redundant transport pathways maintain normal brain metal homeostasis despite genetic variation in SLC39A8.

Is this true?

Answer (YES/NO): NO